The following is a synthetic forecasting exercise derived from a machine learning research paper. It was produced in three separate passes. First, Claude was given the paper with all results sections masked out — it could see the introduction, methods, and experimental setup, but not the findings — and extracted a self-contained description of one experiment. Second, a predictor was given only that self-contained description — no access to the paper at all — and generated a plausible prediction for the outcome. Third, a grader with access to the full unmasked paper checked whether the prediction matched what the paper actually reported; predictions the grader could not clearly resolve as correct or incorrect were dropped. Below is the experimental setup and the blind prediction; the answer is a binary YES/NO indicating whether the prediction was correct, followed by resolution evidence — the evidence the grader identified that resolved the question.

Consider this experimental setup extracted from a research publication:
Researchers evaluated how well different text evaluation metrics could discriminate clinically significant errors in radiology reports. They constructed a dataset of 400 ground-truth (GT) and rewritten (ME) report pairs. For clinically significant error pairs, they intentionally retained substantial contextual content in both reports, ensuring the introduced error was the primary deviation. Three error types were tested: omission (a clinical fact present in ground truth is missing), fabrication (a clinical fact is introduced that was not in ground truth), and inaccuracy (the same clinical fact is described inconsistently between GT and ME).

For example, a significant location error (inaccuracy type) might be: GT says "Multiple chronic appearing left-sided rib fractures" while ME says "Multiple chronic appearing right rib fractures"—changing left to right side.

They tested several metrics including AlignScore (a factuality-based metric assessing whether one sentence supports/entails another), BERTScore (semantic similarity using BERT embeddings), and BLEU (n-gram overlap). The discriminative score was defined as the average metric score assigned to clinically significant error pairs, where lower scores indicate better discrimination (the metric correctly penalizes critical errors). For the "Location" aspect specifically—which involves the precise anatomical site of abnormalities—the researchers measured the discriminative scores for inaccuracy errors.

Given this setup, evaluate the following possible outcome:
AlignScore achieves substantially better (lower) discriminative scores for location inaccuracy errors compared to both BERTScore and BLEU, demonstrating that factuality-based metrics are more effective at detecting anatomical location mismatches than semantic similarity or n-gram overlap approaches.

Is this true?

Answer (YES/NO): YES